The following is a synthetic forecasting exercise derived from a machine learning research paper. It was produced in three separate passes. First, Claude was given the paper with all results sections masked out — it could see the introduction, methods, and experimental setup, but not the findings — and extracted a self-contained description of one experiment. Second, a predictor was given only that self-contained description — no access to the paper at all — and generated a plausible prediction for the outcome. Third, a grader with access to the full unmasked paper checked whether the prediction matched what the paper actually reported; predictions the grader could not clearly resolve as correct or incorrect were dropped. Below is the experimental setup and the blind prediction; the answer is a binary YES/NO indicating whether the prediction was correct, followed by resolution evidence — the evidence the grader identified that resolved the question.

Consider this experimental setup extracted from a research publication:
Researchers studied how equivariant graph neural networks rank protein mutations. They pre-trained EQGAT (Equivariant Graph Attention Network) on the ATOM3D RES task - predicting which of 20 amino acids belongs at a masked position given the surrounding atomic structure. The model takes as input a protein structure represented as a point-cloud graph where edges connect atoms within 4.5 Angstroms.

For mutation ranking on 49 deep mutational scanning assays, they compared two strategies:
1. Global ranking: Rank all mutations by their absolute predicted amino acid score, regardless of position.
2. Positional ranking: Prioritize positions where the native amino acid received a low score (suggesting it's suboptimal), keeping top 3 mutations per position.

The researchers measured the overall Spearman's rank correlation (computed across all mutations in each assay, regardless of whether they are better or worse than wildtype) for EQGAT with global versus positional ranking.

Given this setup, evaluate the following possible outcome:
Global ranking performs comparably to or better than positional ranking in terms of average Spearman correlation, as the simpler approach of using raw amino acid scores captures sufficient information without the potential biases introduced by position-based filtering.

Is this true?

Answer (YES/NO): YES